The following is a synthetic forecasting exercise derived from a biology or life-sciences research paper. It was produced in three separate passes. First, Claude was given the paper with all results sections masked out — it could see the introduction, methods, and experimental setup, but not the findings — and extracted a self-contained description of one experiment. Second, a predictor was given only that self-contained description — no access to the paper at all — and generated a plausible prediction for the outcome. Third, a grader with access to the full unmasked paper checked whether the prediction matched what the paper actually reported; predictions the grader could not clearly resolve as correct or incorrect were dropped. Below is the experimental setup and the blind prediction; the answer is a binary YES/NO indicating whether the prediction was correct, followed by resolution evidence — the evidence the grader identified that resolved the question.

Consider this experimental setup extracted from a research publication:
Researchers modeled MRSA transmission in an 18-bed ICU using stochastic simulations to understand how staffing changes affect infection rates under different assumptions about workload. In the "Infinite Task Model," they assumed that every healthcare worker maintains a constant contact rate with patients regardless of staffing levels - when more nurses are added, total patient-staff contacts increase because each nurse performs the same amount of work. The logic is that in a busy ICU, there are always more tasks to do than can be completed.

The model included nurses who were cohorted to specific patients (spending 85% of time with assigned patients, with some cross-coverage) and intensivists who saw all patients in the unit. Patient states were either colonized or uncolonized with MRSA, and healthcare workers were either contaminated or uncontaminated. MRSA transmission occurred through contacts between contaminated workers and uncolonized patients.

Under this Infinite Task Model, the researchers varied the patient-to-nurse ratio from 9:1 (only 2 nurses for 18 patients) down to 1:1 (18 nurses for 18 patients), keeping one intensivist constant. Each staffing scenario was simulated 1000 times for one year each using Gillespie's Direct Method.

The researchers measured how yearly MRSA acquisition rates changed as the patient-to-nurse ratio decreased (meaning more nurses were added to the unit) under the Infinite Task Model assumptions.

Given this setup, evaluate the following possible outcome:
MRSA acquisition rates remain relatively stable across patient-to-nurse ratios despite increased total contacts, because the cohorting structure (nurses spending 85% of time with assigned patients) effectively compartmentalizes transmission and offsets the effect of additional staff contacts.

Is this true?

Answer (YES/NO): NO